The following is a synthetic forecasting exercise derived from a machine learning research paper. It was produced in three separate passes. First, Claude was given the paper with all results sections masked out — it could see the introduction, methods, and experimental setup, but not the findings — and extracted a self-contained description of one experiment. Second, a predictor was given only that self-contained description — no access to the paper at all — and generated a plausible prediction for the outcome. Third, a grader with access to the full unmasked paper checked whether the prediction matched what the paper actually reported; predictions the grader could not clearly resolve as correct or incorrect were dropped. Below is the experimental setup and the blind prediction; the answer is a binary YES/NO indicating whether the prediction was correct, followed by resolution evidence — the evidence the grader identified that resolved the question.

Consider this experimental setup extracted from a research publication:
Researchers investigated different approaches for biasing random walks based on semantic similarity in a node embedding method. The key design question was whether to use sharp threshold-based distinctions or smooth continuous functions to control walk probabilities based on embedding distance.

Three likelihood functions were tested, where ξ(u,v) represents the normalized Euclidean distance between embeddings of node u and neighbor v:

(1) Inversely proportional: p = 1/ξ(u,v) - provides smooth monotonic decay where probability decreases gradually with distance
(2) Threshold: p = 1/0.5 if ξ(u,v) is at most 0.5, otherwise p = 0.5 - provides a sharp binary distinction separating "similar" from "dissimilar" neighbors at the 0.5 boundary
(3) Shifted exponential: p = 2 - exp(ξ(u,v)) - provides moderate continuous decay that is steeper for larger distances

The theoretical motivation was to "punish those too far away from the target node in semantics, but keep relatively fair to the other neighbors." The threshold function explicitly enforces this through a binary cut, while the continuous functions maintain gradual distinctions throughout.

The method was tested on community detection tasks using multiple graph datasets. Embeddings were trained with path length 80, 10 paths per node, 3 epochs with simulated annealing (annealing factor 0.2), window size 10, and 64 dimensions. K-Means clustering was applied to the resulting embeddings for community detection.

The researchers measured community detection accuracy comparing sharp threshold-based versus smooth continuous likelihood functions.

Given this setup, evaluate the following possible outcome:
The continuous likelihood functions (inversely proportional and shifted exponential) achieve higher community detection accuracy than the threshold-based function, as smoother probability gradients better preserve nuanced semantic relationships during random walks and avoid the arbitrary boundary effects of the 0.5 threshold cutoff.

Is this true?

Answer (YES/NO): YES